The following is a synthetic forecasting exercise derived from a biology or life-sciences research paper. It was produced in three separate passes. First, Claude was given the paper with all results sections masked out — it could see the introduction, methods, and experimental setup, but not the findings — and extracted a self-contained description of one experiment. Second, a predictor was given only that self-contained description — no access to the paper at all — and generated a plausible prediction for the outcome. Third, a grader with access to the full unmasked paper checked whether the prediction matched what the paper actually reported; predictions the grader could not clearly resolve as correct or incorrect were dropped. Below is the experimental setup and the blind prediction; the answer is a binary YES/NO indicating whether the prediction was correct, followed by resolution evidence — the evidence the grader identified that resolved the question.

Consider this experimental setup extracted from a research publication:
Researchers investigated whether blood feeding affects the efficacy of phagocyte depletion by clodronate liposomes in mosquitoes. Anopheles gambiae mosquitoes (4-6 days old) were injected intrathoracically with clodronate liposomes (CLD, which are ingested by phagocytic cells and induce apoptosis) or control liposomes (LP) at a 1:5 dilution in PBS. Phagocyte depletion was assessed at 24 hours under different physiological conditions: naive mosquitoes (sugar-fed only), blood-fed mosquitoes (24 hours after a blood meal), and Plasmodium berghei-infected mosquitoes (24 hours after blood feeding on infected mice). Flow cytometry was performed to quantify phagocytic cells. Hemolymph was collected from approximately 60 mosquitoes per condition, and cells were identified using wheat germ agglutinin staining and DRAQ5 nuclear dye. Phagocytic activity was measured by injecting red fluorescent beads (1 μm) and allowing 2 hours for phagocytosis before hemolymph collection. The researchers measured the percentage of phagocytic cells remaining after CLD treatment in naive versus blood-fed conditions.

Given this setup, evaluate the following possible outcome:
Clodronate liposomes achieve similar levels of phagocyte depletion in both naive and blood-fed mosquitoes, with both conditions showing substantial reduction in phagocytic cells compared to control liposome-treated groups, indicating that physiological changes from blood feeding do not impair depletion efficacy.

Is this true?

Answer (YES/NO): NO